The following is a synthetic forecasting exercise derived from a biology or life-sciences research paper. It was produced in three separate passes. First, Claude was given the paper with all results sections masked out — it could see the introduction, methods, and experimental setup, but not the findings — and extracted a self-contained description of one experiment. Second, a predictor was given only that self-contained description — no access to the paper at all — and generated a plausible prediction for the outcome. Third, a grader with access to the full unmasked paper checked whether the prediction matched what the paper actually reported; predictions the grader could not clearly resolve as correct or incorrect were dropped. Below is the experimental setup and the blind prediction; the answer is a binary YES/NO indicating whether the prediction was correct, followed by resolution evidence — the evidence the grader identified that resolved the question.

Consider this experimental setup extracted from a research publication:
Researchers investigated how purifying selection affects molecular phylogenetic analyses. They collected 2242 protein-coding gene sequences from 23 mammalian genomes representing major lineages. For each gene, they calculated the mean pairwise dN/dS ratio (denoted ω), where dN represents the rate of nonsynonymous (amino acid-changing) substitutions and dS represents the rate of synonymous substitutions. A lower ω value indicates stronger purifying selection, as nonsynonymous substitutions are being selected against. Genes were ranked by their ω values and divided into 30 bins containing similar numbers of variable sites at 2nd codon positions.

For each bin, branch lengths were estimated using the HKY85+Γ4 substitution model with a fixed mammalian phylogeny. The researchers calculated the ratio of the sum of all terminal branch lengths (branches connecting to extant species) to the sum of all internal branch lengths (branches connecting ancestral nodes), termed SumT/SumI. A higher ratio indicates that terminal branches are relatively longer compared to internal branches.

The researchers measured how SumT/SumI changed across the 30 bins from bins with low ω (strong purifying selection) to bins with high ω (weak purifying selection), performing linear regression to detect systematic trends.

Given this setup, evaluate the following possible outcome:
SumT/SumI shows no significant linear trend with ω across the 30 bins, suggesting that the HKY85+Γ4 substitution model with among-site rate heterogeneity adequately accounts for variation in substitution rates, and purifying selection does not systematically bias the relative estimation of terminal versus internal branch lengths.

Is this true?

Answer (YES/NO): NO